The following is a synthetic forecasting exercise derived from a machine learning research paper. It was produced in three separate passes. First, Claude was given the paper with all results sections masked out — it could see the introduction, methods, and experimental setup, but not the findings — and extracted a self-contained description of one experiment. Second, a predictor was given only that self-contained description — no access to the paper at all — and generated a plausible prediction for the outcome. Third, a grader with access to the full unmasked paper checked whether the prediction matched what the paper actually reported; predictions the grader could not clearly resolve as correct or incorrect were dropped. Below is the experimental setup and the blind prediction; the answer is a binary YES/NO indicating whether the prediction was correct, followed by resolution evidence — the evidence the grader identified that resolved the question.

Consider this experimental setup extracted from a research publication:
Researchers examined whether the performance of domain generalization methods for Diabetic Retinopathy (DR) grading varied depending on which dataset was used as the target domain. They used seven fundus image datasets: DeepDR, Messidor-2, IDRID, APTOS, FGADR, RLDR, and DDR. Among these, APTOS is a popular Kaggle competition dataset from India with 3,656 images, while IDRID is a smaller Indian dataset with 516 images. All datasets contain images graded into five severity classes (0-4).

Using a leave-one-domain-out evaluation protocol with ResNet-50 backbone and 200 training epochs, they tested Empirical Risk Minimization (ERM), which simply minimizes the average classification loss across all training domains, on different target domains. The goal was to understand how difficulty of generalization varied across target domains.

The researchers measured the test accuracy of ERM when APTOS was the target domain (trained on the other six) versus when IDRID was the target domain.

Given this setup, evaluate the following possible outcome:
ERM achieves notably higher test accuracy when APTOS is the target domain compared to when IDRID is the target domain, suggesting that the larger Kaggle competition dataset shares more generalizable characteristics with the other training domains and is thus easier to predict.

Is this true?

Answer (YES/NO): YES